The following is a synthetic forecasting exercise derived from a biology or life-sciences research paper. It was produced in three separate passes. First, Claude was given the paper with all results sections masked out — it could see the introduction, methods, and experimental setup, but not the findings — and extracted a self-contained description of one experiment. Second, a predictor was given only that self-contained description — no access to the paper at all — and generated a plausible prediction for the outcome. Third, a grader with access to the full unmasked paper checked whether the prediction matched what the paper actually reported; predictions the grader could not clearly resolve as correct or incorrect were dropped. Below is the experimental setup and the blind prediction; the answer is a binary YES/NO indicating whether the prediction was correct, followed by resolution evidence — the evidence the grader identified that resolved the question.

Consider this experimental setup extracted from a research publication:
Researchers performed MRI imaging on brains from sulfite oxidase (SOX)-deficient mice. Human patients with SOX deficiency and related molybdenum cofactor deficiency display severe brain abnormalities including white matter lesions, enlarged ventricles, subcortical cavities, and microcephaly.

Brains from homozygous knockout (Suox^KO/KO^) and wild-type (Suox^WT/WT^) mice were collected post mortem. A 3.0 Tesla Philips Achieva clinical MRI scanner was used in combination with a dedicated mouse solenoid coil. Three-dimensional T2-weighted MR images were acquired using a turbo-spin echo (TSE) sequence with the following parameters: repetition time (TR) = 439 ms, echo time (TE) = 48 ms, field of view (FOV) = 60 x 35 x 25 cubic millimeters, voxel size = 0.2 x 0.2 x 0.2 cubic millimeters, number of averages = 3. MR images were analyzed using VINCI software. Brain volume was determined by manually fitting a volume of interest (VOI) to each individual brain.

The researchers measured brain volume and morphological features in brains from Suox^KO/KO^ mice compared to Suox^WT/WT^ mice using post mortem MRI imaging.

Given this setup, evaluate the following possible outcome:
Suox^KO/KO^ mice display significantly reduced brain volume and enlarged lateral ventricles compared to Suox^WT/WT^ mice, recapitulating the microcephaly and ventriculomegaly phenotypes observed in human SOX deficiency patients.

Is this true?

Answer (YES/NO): NO